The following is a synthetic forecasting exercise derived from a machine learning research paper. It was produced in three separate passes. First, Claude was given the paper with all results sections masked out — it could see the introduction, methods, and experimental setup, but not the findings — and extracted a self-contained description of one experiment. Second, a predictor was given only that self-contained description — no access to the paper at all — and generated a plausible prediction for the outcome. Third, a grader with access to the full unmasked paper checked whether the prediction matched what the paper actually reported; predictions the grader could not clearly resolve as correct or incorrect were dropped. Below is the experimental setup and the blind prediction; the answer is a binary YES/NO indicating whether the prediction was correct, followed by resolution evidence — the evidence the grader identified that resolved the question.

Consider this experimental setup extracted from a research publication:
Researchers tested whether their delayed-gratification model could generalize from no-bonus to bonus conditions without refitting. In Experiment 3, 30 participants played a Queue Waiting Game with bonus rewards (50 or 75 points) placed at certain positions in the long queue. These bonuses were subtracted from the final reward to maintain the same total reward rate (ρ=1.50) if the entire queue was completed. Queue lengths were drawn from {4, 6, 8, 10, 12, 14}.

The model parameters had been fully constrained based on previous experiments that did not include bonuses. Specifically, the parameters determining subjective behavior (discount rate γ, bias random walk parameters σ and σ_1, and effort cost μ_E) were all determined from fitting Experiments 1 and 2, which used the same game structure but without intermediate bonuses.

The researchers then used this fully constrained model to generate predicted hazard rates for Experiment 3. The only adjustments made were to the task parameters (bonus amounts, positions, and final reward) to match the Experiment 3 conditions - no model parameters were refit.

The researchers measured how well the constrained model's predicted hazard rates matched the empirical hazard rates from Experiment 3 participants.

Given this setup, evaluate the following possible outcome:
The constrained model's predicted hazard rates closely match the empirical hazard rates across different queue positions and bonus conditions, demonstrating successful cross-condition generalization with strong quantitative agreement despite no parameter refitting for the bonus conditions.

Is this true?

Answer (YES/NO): YES